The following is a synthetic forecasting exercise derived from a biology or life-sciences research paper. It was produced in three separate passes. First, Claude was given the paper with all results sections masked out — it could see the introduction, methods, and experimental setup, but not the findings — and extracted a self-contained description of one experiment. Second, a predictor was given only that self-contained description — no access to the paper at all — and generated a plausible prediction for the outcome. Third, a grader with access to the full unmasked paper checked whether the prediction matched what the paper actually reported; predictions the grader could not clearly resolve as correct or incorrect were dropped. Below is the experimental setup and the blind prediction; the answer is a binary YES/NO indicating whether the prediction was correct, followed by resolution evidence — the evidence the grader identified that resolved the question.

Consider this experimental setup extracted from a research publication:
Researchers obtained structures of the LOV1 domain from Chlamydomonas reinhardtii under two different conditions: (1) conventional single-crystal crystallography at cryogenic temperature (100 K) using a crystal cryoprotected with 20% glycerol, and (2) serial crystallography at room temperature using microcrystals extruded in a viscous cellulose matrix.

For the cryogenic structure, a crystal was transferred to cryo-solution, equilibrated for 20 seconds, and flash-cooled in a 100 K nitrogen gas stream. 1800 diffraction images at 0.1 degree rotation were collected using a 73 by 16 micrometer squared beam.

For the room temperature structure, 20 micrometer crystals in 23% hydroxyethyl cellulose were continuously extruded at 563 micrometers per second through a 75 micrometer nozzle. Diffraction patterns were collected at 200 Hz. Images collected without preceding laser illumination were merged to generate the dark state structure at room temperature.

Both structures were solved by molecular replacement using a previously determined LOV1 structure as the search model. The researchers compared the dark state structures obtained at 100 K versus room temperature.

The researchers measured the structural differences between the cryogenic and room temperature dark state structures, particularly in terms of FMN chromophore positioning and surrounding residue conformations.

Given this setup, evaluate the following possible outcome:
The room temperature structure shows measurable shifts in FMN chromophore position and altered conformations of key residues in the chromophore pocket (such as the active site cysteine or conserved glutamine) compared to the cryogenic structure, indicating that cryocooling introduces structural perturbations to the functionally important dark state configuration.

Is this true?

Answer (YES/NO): NO